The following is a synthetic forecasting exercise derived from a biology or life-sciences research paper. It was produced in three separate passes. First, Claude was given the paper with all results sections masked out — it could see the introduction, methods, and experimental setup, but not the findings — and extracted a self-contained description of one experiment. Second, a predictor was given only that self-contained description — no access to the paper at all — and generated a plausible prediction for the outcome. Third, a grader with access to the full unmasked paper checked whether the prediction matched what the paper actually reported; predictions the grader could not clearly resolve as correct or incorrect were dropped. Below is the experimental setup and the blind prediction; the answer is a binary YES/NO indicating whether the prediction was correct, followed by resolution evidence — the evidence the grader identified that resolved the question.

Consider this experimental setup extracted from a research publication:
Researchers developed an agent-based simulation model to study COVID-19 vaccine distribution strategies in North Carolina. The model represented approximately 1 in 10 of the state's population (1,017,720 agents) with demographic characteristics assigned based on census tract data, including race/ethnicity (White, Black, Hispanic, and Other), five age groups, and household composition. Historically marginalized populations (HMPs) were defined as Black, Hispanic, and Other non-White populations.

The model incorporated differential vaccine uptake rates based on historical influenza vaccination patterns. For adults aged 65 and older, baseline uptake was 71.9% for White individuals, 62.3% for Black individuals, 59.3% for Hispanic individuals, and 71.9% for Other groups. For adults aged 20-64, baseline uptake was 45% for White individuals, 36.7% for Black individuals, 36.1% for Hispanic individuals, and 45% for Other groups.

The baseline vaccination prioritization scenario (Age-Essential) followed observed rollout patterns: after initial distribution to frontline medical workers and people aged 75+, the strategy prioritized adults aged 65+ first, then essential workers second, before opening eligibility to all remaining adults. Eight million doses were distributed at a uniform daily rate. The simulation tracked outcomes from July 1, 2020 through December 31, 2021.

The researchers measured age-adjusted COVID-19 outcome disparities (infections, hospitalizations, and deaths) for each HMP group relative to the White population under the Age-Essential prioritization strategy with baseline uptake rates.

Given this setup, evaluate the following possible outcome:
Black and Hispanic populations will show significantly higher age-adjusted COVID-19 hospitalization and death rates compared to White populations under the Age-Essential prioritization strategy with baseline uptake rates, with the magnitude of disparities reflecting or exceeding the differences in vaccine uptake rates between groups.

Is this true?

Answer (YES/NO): YES